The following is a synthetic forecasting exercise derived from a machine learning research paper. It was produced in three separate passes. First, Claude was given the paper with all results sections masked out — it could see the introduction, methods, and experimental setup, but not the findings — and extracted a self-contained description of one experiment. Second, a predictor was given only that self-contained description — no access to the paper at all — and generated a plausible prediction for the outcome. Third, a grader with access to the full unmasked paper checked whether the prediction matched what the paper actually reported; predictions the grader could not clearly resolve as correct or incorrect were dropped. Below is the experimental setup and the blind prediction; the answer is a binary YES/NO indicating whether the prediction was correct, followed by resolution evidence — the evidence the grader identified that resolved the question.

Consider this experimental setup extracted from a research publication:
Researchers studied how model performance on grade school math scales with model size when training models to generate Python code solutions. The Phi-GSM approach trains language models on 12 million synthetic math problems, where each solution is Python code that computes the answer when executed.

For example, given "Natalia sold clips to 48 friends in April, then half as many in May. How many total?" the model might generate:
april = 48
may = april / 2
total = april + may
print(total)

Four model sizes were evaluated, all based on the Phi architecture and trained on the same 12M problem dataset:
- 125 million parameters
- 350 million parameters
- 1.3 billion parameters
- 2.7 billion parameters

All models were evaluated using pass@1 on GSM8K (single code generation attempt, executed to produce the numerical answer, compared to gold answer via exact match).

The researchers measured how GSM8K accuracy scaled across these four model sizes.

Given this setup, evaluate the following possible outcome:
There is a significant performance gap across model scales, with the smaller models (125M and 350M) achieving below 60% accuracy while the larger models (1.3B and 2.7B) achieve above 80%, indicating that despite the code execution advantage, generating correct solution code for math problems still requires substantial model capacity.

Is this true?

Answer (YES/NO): NO